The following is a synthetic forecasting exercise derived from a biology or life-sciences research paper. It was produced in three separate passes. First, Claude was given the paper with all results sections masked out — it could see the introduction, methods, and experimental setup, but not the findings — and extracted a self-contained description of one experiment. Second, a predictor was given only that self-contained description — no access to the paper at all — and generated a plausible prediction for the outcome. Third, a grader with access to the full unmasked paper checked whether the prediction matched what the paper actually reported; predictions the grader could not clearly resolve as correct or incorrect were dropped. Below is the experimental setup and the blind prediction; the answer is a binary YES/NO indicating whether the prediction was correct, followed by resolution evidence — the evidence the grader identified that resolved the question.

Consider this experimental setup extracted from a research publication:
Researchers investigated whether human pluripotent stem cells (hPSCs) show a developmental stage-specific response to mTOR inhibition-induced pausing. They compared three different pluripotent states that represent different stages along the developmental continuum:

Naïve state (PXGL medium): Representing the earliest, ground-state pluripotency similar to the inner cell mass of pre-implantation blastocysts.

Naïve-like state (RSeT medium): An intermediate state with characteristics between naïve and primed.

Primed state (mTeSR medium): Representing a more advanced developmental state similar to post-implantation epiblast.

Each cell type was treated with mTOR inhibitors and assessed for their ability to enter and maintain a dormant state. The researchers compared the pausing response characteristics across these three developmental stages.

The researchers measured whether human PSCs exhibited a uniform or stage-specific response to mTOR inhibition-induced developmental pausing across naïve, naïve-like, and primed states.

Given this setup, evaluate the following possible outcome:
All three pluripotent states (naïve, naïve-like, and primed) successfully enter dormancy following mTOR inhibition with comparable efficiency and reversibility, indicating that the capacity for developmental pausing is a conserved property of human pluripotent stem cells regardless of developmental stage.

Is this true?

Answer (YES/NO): NO